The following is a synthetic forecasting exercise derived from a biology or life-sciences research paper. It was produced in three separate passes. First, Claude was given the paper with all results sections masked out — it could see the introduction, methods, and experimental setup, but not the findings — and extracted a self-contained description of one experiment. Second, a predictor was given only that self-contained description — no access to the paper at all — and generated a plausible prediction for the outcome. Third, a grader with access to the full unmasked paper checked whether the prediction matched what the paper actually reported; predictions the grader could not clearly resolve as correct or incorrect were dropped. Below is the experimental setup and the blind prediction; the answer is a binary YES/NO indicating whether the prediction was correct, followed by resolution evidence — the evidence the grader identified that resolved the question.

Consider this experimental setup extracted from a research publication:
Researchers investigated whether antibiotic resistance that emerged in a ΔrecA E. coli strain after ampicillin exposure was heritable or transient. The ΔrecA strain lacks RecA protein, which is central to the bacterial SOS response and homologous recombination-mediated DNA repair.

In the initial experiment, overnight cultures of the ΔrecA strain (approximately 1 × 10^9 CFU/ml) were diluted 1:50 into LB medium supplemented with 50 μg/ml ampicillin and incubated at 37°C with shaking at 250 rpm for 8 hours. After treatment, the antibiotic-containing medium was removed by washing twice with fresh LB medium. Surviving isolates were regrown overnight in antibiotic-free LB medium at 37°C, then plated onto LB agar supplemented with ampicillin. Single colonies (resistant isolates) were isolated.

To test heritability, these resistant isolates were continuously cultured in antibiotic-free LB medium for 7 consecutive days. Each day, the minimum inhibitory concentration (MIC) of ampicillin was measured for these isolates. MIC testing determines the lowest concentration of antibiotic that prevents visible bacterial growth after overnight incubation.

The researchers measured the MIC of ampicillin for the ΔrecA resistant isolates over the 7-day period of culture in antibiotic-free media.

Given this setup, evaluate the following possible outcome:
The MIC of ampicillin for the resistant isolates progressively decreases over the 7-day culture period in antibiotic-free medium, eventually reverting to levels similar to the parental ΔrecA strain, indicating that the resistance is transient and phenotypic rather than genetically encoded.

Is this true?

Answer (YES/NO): NO